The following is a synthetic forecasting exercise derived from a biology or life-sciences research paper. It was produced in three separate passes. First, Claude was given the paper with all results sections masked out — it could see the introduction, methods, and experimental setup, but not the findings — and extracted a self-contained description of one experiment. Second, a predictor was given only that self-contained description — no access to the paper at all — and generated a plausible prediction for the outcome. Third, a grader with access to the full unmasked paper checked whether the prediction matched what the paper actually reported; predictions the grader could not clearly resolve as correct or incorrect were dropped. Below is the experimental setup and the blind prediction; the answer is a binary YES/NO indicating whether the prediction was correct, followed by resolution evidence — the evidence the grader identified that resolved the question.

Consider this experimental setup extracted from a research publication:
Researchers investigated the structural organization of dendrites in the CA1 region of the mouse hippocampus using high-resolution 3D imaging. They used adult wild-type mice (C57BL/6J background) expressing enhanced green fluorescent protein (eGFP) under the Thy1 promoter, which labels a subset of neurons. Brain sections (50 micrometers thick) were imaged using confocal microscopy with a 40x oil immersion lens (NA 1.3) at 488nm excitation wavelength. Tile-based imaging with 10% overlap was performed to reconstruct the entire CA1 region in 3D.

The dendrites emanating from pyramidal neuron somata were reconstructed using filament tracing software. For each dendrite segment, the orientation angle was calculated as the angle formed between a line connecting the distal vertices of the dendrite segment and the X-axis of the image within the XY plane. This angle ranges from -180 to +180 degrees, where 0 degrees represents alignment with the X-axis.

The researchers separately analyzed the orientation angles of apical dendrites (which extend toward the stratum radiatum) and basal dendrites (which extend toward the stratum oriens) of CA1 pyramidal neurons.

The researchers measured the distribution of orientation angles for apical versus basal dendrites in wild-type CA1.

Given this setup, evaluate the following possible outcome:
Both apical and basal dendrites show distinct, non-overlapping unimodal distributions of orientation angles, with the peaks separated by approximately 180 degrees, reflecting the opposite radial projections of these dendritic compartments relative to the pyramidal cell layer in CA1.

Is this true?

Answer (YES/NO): NO